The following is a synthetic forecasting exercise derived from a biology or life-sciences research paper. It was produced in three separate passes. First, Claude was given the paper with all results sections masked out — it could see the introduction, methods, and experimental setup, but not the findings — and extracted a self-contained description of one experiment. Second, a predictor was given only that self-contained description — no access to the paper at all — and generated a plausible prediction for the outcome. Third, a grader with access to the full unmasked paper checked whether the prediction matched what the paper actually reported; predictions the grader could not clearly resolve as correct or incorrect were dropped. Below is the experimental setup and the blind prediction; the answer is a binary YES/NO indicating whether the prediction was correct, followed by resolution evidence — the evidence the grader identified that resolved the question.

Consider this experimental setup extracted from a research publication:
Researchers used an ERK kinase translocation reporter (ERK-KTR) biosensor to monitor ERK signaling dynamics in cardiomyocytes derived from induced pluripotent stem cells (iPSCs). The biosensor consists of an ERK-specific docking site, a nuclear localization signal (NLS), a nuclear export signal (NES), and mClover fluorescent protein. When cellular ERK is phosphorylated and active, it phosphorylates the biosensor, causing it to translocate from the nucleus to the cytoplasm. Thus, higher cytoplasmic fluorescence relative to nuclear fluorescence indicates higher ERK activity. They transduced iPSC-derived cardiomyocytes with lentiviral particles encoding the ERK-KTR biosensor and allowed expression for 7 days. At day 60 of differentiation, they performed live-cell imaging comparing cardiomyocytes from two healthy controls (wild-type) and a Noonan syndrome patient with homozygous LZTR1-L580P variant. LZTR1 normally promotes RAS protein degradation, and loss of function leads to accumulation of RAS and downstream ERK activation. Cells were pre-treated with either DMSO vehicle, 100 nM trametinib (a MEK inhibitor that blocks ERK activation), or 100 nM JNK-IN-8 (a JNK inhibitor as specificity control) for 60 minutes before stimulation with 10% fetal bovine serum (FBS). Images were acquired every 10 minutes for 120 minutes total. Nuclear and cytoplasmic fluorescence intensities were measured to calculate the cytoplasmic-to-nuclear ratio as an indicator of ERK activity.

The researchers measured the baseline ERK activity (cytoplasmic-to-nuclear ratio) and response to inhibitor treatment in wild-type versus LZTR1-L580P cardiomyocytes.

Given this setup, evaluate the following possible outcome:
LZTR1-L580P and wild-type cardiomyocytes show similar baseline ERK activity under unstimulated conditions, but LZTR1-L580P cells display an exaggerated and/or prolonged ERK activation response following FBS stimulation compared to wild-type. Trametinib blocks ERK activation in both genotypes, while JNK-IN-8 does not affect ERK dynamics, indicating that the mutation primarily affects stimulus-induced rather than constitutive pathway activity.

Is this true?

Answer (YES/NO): NO